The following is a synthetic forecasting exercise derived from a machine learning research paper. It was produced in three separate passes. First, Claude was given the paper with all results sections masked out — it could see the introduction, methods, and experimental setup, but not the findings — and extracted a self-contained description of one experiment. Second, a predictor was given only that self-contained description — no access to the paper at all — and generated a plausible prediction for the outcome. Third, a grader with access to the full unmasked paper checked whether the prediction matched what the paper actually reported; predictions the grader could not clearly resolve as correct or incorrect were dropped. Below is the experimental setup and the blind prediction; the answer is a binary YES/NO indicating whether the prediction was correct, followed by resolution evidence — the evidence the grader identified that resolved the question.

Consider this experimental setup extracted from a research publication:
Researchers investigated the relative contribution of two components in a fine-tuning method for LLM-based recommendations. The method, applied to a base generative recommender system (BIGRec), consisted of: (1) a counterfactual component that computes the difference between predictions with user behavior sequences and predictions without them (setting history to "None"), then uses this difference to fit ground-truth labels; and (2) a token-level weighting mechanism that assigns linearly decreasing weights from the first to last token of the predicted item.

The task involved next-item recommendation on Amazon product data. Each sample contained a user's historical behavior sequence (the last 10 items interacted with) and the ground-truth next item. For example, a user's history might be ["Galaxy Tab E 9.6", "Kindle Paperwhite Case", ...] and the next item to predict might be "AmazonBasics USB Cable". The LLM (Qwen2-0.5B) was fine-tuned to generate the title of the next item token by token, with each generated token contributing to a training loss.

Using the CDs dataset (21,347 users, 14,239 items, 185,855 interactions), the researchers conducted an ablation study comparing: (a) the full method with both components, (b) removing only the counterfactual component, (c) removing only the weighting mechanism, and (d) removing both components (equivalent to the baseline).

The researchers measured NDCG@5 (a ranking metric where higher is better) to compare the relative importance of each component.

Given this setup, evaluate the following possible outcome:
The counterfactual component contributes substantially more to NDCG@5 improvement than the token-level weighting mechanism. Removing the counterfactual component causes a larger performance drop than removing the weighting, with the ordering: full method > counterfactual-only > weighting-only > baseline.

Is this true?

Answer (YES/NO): YES